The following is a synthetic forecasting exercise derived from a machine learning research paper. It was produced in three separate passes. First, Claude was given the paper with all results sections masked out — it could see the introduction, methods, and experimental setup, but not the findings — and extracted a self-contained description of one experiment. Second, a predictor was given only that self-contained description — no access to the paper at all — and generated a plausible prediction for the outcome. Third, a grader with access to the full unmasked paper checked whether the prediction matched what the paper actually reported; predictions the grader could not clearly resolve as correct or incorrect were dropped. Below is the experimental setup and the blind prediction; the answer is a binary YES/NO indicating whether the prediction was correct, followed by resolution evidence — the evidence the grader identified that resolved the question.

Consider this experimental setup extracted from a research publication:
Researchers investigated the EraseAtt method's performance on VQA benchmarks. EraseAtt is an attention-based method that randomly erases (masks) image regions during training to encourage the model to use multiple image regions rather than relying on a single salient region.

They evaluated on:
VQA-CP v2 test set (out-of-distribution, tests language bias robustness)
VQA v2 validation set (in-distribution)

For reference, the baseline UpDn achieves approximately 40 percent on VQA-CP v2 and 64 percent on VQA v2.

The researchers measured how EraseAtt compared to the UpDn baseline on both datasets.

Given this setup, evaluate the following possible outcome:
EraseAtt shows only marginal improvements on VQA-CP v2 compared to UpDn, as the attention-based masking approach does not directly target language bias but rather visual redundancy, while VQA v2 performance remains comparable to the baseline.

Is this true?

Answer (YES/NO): NO